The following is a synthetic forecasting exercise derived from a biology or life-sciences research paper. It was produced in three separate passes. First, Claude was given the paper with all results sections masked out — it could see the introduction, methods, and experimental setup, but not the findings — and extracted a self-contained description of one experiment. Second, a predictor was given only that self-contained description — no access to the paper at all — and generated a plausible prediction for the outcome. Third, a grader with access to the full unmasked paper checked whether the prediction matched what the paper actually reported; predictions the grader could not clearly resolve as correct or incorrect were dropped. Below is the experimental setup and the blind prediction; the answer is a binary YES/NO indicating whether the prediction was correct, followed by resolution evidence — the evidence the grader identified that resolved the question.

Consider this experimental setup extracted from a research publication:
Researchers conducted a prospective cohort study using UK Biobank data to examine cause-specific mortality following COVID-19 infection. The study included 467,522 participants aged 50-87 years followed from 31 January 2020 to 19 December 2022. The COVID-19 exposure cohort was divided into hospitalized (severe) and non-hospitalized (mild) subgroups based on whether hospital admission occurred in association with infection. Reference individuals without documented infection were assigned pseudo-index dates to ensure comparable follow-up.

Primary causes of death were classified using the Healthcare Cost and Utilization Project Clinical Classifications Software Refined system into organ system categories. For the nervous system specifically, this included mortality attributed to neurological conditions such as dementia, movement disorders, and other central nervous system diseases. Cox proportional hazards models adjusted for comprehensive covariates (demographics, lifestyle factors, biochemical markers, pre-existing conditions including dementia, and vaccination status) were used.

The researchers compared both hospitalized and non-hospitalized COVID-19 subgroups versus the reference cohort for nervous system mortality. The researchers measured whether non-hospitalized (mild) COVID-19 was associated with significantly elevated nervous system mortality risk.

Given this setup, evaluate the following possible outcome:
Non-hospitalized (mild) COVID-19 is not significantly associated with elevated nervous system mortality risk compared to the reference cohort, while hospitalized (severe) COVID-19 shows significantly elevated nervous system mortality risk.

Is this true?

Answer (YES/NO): NO